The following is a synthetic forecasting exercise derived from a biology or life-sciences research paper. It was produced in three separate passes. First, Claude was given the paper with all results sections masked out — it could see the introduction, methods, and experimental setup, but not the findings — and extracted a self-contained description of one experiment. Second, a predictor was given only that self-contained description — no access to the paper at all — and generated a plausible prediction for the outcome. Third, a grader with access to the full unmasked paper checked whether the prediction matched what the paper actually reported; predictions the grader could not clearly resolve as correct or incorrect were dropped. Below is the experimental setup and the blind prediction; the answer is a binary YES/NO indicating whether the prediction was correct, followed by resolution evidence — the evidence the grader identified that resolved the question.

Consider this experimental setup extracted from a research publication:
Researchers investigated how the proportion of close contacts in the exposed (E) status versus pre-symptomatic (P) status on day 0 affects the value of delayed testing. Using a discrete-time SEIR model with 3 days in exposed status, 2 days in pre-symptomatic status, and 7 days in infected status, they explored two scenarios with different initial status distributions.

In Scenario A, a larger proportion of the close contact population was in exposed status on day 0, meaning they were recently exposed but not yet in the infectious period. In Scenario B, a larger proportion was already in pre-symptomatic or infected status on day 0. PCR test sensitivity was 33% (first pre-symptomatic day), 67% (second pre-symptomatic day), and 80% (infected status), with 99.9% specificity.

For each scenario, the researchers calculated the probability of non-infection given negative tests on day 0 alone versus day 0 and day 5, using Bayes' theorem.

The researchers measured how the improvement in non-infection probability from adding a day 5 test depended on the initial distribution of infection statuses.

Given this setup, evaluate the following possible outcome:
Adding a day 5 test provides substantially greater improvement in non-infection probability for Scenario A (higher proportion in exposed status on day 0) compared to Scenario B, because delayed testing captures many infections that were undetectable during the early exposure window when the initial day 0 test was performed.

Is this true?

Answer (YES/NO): NO